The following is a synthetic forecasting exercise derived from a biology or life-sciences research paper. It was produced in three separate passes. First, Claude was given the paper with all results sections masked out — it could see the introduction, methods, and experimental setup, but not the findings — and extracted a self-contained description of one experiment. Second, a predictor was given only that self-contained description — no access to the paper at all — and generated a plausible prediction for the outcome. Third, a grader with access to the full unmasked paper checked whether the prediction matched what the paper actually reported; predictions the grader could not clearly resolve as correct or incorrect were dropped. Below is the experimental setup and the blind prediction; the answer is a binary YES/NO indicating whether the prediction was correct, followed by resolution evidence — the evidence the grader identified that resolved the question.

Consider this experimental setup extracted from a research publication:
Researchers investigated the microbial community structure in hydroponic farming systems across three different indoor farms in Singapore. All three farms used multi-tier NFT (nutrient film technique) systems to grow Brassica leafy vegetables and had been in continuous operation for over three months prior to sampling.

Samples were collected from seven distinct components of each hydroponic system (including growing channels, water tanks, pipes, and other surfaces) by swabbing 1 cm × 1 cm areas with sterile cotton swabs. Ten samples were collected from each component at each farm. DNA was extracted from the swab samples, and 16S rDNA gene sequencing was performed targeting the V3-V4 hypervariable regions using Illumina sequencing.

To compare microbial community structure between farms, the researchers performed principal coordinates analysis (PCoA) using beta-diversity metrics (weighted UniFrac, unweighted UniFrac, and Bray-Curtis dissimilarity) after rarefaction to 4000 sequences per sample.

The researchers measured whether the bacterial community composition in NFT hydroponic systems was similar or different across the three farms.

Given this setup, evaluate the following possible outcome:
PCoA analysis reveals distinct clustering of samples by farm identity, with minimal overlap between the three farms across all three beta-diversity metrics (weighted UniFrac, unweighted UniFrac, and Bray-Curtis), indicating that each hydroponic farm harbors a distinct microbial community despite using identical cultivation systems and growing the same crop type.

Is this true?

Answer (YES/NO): YES